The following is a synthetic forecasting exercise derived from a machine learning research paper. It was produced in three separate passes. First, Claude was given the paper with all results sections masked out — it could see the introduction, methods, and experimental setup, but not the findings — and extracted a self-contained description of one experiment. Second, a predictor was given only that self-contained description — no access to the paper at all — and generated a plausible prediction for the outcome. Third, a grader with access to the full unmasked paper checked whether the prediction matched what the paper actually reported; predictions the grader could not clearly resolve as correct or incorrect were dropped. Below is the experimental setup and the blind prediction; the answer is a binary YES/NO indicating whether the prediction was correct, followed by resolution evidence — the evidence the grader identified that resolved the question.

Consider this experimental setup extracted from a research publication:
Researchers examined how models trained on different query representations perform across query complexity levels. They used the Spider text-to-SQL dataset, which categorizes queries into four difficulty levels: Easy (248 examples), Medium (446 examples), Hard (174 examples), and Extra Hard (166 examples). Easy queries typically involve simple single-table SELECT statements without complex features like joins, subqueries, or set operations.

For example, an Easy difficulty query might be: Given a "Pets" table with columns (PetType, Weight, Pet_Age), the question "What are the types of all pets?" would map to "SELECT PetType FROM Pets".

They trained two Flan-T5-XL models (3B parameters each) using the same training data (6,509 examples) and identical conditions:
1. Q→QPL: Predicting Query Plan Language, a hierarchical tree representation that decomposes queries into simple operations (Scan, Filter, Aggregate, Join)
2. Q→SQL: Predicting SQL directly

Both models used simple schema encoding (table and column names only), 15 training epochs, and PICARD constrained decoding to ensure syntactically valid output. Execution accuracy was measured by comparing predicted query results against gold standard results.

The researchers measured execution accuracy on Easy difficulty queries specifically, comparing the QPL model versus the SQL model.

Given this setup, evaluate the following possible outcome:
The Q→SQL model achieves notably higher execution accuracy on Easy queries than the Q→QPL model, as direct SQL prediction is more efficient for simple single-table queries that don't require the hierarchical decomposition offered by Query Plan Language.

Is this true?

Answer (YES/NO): YES